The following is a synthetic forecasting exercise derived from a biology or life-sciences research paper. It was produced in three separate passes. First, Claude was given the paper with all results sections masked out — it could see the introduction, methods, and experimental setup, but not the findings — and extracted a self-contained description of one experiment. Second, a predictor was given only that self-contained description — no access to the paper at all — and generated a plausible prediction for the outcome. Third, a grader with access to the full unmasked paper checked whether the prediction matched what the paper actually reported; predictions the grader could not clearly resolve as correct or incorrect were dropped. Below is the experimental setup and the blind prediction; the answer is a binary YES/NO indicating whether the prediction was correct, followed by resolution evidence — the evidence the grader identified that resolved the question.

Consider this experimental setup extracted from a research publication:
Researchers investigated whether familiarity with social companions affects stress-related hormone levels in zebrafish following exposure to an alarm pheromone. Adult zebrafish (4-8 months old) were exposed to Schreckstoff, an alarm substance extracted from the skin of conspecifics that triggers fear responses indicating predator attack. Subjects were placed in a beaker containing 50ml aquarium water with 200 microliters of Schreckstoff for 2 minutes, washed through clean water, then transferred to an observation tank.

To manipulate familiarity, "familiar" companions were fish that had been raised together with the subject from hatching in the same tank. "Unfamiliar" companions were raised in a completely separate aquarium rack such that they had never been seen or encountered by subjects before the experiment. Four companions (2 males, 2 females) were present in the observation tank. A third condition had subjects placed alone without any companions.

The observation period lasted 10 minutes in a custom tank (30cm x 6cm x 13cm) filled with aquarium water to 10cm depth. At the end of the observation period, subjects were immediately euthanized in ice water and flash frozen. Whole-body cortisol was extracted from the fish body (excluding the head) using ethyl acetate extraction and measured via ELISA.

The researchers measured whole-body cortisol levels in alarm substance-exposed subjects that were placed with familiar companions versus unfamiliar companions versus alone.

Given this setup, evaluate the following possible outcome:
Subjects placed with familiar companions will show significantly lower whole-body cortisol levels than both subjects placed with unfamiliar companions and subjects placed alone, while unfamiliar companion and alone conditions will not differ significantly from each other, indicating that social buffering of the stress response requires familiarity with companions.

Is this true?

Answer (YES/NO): YES